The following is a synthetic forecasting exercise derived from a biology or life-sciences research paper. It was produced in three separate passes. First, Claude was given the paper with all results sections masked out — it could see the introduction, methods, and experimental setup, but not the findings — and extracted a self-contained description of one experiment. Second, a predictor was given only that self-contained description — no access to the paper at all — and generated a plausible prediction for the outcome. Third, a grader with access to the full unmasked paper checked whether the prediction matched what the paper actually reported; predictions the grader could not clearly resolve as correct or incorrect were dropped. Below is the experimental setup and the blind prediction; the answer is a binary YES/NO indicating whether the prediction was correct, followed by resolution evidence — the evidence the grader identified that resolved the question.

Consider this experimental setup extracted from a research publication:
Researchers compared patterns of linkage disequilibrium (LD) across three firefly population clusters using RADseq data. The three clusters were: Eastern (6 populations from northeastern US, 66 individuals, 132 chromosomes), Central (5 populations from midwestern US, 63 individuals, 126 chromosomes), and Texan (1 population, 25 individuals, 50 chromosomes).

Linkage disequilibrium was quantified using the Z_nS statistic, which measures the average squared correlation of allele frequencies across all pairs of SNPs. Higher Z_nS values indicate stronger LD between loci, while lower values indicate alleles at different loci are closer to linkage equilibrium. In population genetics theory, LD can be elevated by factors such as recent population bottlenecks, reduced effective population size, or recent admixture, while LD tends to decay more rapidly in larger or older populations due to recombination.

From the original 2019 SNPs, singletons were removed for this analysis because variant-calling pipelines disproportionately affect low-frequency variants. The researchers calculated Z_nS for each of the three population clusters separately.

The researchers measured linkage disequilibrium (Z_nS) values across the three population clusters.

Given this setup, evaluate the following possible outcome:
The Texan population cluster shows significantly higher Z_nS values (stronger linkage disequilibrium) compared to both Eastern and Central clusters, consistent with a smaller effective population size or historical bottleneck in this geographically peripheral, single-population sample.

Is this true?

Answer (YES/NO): NO